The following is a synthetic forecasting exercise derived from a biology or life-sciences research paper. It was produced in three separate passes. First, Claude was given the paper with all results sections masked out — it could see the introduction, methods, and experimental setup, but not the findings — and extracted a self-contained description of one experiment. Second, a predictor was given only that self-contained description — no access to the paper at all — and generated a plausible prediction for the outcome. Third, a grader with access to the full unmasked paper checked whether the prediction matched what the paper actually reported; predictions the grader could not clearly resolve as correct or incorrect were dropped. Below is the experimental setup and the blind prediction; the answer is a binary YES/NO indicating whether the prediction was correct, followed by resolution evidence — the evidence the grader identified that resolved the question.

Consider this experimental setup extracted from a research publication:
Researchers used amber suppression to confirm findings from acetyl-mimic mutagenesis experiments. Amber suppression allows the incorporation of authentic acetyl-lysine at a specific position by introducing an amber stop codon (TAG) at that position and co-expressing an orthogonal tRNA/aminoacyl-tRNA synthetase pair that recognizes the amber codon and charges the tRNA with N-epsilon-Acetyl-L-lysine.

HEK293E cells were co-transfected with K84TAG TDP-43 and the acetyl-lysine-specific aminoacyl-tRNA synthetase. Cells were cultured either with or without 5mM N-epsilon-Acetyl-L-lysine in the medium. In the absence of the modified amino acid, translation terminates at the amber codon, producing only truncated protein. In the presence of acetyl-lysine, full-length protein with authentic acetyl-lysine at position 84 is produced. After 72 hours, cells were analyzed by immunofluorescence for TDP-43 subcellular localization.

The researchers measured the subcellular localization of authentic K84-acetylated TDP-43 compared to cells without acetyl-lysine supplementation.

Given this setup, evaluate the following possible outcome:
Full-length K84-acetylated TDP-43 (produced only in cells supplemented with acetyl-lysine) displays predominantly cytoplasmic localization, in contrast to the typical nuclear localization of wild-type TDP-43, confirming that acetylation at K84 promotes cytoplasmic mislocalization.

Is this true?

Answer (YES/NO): NO